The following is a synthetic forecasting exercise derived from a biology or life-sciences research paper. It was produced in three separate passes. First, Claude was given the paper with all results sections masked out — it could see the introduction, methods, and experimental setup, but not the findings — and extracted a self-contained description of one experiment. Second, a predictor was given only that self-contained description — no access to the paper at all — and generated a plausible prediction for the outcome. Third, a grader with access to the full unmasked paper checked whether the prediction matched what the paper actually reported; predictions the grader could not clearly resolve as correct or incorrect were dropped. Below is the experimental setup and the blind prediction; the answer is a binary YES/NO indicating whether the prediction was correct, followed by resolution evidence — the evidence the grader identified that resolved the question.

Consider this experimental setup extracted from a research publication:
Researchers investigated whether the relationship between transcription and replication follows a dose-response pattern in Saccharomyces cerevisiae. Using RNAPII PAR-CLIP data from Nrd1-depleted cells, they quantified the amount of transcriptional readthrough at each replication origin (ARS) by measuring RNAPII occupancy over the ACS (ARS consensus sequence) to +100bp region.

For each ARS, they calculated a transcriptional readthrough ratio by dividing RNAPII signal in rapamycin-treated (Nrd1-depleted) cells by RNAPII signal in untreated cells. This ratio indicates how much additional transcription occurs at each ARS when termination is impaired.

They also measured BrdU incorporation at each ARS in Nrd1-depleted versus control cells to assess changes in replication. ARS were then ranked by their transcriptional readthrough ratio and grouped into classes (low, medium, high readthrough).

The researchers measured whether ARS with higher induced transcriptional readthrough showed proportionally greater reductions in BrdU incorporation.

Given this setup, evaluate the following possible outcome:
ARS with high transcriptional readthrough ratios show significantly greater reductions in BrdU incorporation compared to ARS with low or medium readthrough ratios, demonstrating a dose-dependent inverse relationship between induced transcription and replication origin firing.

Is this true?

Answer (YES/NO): YES